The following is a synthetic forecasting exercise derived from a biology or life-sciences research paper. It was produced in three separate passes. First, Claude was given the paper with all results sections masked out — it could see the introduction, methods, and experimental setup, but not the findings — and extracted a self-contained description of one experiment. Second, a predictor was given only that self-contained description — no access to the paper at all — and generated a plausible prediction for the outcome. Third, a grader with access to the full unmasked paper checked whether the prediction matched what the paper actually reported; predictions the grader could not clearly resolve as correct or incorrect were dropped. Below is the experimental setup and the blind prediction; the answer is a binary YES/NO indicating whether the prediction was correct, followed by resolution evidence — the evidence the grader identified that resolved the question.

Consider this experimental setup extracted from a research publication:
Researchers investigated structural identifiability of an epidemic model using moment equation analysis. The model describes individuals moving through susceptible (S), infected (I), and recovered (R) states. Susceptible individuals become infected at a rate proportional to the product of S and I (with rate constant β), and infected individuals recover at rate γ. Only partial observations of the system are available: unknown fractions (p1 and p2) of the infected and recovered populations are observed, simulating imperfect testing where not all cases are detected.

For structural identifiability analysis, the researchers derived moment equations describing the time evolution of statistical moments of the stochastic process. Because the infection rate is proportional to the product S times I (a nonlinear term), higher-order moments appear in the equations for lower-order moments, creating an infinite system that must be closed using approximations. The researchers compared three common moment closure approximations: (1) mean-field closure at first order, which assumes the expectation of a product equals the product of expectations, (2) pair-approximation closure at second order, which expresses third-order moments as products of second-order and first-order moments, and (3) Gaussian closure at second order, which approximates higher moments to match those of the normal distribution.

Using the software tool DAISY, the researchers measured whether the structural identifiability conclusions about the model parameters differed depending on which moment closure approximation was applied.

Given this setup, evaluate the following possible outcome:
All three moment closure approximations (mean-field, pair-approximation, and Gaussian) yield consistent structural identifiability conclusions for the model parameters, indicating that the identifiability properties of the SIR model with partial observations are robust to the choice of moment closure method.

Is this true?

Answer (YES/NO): NO